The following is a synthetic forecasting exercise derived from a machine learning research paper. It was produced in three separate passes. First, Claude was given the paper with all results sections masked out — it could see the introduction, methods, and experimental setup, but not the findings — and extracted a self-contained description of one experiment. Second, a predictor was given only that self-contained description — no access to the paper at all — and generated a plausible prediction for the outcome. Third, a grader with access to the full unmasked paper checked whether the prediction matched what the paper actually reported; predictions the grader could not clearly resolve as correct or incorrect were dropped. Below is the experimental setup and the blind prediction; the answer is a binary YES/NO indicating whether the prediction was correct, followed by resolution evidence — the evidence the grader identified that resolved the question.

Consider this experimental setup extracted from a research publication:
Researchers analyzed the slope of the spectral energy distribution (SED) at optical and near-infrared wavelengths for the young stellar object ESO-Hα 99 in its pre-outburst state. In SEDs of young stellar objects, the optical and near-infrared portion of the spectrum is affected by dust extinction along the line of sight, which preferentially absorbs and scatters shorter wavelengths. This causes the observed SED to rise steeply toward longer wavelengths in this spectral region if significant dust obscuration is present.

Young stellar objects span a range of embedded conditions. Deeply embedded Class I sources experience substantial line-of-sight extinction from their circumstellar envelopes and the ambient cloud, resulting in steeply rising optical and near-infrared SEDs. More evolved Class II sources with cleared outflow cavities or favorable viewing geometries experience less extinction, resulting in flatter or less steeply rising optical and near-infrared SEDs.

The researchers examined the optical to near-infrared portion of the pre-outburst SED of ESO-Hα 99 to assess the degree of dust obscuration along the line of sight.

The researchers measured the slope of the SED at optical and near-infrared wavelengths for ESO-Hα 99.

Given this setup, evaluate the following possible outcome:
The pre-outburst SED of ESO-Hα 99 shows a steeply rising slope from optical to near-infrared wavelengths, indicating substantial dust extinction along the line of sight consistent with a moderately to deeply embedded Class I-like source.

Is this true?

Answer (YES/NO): YES